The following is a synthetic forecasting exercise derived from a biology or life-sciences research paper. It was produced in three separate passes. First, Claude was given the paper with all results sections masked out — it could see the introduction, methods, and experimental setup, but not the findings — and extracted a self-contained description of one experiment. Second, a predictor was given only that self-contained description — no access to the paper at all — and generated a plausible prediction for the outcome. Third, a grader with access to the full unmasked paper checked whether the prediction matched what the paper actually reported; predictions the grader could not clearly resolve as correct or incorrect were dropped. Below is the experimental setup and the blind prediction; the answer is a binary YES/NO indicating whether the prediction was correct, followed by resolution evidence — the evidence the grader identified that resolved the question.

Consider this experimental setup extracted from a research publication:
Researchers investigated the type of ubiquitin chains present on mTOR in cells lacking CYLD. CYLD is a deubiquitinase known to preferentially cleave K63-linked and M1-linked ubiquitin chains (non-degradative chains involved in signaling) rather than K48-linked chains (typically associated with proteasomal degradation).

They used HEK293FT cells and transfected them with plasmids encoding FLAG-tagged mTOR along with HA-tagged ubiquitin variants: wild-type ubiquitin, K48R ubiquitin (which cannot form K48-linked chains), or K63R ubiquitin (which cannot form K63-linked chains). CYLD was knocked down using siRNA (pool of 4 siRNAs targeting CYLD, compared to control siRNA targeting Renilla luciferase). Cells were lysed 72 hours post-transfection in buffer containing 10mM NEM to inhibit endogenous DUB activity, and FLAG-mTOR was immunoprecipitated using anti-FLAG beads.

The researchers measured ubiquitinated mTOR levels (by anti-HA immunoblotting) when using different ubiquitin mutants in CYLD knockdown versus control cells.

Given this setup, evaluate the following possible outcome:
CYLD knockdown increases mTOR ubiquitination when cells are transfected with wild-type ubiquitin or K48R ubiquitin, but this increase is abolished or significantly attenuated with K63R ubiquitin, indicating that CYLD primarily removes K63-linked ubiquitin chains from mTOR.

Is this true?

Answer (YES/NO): YES